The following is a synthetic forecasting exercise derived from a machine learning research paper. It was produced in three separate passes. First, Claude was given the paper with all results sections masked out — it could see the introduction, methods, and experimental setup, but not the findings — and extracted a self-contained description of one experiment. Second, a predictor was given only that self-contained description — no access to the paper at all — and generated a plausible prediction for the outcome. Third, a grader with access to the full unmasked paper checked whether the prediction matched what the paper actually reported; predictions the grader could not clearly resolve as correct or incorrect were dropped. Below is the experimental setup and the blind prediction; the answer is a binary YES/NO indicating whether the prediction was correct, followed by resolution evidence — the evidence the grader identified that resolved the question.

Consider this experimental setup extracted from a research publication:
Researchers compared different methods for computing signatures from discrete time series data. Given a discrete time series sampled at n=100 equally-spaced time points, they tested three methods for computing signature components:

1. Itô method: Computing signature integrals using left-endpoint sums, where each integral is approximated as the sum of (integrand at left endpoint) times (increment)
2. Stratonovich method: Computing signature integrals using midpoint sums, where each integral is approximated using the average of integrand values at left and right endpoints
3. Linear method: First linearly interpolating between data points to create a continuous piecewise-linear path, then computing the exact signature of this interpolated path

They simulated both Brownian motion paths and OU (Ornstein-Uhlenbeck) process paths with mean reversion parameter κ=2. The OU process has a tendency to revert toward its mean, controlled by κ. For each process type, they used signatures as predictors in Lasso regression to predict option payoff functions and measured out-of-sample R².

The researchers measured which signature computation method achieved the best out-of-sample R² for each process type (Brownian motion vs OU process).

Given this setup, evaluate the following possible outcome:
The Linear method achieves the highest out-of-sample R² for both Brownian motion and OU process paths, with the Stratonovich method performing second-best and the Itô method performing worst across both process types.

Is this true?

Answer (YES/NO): NO